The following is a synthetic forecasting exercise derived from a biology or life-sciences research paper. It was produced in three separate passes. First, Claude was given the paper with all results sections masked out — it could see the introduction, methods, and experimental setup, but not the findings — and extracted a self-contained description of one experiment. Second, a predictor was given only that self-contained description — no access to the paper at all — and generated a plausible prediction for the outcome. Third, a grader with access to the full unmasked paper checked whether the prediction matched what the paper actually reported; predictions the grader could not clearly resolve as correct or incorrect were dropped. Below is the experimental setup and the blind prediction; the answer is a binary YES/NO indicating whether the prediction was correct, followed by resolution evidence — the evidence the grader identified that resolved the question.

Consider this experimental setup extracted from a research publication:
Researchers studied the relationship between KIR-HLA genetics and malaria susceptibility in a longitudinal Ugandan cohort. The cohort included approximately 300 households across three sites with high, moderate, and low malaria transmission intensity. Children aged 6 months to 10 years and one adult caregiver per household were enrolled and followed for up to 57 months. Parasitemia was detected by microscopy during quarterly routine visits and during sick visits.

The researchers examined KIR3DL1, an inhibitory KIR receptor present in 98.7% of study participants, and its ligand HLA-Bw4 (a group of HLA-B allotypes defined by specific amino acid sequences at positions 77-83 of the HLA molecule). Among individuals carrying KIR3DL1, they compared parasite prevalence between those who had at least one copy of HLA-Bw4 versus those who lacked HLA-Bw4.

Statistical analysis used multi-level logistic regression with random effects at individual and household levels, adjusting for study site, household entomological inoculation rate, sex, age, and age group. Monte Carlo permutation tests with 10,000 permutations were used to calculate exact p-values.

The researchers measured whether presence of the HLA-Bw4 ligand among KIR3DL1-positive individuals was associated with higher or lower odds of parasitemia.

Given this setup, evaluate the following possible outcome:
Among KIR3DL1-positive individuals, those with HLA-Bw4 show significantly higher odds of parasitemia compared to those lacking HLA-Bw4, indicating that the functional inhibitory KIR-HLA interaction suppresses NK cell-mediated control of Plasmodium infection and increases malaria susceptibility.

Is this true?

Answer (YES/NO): YES